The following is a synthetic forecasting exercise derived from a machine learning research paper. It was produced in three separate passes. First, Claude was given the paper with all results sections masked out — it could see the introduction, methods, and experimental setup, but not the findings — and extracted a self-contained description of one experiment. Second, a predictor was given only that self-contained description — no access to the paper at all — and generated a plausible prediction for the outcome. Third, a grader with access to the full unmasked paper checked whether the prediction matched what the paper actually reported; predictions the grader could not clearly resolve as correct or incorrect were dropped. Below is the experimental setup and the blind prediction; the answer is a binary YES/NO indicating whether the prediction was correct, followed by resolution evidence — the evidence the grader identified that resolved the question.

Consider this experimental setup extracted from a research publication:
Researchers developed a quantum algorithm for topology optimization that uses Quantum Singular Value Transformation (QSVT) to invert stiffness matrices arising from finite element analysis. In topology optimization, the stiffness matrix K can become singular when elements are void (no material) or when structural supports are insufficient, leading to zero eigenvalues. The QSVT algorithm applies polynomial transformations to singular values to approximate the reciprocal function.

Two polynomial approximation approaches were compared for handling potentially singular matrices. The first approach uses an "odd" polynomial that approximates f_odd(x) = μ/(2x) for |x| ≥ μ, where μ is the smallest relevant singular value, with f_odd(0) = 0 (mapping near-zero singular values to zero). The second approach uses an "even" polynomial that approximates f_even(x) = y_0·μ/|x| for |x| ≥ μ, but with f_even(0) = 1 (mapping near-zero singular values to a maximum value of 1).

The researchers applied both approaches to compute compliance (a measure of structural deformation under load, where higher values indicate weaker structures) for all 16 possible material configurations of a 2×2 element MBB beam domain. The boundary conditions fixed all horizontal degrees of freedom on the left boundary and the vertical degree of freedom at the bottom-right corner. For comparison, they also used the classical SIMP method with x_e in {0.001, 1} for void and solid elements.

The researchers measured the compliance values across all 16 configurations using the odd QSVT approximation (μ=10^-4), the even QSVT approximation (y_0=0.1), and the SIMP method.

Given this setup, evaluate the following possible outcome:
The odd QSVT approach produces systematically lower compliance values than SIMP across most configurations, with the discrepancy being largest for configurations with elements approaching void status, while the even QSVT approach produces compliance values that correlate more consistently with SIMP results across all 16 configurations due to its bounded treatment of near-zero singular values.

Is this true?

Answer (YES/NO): NO